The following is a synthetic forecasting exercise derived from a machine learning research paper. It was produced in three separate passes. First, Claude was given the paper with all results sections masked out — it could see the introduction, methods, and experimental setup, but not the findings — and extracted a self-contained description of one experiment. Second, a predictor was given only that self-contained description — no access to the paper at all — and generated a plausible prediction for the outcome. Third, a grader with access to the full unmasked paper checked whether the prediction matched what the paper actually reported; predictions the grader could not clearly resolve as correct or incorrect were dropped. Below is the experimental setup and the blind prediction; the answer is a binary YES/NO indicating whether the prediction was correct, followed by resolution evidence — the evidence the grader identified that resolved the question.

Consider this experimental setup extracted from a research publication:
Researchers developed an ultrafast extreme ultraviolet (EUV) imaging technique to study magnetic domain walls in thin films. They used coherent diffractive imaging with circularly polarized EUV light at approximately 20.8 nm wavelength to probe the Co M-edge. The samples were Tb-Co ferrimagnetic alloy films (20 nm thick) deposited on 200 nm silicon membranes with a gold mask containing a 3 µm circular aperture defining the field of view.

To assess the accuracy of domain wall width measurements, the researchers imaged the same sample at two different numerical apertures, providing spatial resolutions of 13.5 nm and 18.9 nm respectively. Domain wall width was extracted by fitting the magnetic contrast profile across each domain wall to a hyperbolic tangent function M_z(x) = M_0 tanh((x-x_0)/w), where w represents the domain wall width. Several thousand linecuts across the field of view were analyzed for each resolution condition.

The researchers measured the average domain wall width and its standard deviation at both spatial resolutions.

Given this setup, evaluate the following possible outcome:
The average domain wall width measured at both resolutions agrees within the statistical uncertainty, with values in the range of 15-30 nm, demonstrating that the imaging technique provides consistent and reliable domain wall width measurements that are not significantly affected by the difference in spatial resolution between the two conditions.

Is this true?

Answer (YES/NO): NO